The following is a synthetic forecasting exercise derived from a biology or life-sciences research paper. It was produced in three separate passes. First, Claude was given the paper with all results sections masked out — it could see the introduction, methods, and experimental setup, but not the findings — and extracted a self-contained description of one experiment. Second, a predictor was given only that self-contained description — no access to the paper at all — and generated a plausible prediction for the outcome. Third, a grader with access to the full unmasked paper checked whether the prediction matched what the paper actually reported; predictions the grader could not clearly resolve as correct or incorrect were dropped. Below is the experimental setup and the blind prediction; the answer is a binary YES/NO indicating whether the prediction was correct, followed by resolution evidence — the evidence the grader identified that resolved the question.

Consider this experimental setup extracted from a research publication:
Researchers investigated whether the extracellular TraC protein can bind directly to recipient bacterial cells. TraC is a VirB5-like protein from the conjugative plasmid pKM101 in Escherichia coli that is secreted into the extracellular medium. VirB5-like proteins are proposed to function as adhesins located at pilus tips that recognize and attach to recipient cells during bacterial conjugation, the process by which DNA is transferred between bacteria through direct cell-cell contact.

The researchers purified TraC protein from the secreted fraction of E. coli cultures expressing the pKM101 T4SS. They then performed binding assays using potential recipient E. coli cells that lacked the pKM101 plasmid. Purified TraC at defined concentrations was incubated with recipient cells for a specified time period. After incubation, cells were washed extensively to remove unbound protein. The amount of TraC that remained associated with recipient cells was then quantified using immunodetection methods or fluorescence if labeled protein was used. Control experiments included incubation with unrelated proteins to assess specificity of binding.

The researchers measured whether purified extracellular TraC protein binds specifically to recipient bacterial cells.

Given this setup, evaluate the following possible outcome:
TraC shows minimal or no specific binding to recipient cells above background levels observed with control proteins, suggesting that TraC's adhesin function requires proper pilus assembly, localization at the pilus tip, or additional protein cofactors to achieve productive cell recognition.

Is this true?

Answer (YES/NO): NO